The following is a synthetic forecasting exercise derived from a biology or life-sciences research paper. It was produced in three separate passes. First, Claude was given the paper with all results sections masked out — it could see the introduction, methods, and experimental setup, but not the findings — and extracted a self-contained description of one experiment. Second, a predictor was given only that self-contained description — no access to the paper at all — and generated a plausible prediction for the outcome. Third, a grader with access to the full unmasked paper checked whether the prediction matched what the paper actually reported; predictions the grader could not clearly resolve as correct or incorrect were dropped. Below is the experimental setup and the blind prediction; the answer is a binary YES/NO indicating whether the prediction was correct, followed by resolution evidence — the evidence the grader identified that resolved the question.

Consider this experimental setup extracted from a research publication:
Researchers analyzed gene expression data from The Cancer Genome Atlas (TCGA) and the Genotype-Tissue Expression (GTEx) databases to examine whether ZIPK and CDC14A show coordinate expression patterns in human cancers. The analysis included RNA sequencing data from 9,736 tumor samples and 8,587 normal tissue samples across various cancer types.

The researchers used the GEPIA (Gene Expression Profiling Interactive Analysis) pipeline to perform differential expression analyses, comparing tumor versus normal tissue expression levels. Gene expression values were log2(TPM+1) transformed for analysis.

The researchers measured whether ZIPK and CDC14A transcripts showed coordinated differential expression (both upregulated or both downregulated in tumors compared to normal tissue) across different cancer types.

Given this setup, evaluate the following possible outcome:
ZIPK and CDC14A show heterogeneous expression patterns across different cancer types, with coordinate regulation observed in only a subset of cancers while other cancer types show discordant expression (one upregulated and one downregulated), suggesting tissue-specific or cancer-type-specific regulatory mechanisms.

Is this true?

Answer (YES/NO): NO